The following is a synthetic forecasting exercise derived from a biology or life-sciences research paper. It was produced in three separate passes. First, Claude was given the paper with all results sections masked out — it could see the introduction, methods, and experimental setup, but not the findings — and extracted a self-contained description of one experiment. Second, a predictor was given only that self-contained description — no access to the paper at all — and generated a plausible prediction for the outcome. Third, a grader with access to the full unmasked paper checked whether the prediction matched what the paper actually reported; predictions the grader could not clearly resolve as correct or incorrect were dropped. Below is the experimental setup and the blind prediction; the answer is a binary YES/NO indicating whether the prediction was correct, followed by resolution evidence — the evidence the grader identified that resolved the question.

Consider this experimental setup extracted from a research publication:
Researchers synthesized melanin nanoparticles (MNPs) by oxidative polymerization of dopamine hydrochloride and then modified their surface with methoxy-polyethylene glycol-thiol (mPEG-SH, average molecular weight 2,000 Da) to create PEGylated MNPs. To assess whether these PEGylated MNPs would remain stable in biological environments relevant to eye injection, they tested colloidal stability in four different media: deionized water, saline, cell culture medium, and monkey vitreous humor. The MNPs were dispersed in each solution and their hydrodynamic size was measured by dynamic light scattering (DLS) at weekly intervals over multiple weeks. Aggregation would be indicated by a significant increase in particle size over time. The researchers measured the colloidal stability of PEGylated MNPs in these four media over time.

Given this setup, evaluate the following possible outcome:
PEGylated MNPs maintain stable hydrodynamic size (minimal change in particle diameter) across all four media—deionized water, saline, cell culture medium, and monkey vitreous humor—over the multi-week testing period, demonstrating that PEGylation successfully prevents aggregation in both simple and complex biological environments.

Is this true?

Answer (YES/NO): YES